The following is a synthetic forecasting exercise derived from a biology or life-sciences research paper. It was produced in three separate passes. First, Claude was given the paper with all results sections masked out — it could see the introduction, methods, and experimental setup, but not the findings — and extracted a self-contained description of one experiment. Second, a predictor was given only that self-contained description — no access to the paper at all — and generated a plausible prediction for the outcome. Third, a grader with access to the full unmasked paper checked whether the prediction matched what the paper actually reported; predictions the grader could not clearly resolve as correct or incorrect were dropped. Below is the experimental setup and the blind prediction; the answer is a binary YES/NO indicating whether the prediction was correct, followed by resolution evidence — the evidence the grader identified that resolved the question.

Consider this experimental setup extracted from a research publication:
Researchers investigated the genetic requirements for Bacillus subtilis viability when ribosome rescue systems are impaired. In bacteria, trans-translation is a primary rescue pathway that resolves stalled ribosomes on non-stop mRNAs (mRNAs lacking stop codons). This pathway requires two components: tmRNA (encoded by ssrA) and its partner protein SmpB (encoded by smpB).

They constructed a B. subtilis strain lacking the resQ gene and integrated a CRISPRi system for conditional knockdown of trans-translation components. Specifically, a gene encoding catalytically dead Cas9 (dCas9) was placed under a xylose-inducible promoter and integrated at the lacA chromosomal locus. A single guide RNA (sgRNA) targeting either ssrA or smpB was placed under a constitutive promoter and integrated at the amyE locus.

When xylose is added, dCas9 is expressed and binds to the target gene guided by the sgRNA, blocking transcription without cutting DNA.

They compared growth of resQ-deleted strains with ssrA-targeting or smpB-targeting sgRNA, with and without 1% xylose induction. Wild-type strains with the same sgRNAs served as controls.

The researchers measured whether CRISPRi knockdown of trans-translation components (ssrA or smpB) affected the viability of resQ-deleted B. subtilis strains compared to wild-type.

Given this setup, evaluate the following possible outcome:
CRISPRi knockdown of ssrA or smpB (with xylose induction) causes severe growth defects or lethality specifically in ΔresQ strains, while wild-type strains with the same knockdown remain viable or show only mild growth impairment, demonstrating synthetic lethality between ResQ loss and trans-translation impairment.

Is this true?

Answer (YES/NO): YES